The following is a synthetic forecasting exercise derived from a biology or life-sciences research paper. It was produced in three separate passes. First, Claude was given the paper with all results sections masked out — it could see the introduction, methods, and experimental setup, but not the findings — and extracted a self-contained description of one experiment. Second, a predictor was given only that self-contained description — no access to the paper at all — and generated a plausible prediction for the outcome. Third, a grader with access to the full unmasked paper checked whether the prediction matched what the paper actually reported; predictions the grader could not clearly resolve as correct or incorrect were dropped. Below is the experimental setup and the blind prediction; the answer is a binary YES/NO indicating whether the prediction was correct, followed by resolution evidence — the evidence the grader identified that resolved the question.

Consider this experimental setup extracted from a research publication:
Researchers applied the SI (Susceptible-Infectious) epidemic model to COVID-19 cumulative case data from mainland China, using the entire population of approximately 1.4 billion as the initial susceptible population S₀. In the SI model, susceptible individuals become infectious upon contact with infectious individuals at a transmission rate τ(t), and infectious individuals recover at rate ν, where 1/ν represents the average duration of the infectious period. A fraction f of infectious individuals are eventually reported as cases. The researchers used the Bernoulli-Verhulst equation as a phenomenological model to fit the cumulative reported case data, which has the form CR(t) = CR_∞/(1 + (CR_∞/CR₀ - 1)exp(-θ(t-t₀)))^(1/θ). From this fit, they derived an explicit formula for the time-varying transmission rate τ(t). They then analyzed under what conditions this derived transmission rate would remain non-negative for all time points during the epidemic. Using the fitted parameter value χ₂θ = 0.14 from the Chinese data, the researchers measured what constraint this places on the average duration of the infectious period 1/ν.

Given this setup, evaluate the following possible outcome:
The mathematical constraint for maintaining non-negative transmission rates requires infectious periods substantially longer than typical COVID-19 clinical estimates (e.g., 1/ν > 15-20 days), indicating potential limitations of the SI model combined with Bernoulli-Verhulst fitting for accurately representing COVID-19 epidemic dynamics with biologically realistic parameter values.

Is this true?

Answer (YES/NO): NO